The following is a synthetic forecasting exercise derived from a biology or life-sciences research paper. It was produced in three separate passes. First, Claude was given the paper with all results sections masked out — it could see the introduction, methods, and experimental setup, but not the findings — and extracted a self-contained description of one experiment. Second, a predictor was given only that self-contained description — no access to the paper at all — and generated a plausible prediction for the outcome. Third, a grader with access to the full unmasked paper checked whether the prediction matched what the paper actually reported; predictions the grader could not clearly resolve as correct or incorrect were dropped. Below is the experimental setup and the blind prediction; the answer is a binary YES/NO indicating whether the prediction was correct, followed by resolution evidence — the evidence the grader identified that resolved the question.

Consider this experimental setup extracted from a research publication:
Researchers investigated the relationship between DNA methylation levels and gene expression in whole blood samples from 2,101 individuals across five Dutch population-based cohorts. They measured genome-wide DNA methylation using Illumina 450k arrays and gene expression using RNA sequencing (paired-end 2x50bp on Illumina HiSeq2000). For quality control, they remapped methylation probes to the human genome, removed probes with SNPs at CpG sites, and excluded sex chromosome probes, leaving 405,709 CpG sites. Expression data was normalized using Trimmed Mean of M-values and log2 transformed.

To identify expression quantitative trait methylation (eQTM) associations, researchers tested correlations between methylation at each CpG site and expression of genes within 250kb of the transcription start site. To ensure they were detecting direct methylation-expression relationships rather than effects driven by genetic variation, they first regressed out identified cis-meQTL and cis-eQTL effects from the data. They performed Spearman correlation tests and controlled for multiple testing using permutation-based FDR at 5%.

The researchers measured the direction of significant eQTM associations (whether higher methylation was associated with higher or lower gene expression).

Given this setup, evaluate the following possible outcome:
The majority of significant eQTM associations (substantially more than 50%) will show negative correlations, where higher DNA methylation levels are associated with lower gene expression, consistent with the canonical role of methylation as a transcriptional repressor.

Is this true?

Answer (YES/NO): YES